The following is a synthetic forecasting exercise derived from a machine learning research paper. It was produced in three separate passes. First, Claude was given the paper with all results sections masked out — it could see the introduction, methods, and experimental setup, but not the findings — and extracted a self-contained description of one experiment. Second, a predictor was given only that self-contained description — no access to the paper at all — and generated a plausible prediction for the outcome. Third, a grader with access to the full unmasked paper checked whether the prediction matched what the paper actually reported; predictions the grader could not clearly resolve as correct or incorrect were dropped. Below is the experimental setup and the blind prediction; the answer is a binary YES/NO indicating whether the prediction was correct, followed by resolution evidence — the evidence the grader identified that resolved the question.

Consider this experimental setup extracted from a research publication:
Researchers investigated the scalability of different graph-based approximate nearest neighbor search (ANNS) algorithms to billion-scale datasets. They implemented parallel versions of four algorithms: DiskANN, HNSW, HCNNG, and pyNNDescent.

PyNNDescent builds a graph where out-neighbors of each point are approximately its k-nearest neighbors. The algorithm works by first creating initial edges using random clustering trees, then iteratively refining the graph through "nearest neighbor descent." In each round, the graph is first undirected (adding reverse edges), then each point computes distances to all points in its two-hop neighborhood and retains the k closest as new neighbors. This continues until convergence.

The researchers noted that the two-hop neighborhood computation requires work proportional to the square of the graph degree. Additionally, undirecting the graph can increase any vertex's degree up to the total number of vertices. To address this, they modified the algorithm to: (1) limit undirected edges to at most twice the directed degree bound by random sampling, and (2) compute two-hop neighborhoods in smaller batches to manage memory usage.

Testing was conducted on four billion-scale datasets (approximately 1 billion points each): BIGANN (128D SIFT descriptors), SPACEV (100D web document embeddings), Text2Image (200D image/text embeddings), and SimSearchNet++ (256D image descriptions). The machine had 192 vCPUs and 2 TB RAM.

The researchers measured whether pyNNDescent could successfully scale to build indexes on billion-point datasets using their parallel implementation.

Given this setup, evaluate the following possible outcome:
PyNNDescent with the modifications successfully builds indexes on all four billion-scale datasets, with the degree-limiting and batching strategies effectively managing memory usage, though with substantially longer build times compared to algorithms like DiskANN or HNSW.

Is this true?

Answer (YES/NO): NO